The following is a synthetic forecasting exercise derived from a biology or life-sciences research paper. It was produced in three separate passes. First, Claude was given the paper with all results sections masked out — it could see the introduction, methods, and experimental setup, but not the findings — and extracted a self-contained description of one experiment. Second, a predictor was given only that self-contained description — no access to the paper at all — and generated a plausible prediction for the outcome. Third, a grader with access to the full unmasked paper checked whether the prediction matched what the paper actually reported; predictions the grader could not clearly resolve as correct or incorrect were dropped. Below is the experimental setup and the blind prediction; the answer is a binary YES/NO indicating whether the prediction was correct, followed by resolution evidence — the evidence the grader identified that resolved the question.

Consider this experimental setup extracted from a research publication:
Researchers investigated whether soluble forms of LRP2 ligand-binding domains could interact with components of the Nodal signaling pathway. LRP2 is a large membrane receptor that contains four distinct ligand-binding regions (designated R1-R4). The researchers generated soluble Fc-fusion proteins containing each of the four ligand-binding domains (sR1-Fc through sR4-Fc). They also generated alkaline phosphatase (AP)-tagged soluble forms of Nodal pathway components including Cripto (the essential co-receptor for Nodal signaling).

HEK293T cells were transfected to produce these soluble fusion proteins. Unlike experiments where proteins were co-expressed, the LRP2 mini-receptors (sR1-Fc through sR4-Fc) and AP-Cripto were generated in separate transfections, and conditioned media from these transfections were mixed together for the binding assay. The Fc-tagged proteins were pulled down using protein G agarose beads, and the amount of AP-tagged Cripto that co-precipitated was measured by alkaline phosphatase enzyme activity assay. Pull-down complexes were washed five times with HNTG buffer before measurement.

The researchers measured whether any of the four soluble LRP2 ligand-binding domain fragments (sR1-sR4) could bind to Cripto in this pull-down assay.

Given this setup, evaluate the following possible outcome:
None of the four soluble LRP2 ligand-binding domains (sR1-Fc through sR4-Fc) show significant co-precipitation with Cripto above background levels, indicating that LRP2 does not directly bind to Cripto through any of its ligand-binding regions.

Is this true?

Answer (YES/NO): NO